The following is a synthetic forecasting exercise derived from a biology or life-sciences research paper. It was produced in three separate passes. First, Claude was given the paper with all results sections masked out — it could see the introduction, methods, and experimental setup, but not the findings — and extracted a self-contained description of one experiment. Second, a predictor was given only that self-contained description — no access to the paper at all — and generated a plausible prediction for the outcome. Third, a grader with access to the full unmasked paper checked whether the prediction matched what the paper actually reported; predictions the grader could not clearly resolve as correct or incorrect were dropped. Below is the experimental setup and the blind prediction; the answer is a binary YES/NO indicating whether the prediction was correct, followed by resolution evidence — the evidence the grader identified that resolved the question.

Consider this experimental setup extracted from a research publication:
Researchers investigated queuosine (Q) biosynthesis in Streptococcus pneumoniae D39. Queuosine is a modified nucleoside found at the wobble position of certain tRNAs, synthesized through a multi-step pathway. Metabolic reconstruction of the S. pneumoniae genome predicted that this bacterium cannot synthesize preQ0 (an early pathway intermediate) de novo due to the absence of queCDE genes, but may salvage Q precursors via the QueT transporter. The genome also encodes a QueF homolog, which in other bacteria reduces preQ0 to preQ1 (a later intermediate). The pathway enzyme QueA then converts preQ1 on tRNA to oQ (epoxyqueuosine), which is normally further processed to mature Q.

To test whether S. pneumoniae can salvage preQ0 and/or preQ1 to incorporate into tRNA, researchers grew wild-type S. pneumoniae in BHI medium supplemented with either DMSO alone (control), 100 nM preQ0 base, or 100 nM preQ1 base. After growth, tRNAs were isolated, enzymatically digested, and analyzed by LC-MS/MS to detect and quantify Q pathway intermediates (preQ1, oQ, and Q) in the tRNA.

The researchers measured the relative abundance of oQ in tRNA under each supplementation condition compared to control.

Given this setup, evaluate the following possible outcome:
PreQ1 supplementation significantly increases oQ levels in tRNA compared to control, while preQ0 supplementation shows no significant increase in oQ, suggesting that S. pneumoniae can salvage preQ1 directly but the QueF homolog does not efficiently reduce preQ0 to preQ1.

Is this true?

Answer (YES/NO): YES